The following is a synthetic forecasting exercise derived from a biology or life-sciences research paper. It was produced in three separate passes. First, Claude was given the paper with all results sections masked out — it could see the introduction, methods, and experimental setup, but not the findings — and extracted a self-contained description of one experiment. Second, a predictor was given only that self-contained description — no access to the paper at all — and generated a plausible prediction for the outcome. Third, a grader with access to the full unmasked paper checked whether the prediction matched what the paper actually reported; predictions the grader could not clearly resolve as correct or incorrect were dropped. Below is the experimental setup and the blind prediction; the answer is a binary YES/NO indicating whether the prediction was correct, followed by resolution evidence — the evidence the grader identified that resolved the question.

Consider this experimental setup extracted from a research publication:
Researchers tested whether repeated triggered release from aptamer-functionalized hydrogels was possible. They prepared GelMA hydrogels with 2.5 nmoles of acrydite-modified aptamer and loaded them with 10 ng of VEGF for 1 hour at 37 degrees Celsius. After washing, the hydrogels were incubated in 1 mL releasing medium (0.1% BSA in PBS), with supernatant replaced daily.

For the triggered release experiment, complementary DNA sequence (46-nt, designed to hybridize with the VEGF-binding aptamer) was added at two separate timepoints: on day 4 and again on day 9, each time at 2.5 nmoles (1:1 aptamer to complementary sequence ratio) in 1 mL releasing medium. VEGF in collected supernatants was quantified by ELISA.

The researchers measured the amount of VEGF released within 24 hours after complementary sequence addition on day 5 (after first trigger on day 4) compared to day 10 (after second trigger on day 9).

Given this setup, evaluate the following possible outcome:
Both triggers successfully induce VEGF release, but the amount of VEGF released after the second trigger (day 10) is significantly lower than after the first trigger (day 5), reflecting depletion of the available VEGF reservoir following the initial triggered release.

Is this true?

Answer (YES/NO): NO